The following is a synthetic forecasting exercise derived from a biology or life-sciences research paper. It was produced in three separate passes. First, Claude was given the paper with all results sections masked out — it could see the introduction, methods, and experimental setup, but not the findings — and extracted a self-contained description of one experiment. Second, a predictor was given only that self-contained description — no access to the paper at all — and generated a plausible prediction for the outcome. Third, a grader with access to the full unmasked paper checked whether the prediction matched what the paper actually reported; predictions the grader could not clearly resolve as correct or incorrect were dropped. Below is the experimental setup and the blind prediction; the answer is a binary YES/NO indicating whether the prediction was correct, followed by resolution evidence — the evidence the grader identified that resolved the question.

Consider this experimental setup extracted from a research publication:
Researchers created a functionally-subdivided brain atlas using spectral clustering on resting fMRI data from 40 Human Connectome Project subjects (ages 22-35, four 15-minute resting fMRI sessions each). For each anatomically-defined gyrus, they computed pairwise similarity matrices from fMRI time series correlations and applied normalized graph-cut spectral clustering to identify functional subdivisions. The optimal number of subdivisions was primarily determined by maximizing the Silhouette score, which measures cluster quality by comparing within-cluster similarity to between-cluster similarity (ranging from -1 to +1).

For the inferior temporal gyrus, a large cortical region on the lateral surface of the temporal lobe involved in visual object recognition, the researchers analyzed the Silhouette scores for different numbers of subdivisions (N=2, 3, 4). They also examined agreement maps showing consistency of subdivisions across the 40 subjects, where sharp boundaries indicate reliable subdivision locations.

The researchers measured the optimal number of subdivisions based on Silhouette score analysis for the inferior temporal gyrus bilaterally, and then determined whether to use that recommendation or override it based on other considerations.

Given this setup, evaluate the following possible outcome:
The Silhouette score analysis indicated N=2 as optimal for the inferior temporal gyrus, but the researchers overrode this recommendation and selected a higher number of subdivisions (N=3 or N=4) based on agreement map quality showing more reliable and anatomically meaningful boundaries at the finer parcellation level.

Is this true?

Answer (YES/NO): YES